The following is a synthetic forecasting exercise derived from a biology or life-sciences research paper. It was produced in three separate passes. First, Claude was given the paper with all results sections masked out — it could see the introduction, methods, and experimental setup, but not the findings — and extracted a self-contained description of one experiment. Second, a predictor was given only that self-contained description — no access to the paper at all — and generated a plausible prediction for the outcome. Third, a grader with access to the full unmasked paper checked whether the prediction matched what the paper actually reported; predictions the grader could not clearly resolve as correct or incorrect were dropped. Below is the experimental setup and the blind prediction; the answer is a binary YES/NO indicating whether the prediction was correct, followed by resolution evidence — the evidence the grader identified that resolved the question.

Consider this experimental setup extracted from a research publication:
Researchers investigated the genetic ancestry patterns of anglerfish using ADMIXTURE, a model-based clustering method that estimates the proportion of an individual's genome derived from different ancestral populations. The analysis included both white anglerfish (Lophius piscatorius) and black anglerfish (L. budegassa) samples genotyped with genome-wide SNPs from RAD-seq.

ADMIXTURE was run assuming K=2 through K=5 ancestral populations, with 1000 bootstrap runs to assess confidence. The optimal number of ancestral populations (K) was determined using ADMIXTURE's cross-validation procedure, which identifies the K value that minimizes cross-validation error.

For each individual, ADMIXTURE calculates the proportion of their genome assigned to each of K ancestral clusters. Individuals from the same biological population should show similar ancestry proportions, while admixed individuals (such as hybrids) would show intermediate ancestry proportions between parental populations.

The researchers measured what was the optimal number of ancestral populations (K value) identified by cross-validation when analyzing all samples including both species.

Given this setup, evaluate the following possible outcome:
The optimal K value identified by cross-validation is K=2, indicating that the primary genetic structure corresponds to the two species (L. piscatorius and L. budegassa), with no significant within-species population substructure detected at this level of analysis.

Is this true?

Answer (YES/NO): YES